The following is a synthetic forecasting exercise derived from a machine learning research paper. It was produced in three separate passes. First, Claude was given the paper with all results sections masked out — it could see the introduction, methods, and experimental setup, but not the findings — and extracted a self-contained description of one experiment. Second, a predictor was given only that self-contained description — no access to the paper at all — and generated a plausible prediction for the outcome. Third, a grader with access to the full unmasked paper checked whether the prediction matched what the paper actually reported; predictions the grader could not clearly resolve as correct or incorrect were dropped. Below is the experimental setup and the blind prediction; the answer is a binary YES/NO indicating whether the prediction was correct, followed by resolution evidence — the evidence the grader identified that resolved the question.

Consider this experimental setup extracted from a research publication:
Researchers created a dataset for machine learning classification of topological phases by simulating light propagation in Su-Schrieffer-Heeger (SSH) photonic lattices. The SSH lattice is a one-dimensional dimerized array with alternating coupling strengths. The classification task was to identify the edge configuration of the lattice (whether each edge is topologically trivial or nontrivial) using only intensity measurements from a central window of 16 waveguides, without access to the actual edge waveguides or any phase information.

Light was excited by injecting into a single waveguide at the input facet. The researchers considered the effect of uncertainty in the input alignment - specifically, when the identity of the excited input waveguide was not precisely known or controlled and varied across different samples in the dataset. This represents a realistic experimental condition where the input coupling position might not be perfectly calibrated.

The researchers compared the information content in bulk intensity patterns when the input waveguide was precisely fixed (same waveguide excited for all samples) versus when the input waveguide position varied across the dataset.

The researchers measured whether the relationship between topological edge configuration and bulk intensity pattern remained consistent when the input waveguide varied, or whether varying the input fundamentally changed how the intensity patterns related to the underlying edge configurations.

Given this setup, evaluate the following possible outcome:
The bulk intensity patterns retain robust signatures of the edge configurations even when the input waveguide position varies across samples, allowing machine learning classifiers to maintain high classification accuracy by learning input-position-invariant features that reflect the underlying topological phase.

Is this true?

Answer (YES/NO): YES